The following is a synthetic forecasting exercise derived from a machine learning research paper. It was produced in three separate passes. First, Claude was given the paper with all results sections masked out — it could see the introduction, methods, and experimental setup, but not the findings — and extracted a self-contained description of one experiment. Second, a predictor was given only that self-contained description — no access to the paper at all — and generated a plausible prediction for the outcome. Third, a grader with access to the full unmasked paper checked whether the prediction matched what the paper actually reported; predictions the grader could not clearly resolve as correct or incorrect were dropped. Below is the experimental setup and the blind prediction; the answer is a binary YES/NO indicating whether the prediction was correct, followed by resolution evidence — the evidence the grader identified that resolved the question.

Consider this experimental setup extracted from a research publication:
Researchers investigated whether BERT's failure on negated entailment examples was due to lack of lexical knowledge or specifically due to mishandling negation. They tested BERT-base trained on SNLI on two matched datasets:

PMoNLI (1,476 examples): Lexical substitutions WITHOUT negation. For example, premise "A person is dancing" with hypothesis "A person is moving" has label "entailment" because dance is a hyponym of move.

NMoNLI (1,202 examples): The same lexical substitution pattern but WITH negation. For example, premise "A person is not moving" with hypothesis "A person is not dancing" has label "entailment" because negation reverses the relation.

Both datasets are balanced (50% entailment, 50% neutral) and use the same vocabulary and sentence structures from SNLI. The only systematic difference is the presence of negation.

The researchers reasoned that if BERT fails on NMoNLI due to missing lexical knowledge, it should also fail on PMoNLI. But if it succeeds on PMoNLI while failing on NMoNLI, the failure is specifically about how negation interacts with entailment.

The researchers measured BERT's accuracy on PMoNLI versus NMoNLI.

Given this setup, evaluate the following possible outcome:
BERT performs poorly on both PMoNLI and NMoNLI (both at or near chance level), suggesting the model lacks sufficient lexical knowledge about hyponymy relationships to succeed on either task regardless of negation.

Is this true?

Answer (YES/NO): NO